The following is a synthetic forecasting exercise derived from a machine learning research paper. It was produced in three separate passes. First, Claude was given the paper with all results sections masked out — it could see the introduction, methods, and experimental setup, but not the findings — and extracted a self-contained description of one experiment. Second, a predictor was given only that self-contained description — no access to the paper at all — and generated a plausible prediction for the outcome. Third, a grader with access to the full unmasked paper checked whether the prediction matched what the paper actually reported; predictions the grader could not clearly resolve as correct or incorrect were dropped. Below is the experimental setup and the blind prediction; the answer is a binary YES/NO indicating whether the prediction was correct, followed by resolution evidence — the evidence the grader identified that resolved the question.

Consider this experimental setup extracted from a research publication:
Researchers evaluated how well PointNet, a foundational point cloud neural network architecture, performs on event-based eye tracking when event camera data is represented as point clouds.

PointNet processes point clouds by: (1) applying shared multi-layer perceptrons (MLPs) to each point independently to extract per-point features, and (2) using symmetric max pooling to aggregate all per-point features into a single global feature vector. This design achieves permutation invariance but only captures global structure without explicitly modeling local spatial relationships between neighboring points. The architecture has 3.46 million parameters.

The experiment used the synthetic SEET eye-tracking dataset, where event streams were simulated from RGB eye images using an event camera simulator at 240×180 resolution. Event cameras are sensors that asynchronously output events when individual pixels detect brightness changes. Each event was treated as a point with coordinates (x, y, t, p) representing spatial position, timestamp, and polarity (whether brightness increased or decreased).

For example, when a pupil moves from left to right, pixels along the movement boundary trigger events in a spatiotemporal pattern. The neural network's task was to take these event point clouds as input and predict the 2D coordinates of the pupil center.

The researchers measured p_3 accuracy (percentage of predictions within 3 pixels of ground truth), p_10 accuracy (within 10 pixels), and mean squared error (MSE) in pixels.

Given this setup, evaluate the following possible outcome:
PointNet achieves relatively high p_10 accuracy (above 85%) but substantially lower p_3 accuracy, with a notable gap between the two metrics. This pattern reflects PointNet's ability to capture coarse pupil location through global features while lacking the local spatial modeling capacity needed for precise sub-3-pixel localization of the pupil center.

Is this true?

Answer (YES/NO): YES